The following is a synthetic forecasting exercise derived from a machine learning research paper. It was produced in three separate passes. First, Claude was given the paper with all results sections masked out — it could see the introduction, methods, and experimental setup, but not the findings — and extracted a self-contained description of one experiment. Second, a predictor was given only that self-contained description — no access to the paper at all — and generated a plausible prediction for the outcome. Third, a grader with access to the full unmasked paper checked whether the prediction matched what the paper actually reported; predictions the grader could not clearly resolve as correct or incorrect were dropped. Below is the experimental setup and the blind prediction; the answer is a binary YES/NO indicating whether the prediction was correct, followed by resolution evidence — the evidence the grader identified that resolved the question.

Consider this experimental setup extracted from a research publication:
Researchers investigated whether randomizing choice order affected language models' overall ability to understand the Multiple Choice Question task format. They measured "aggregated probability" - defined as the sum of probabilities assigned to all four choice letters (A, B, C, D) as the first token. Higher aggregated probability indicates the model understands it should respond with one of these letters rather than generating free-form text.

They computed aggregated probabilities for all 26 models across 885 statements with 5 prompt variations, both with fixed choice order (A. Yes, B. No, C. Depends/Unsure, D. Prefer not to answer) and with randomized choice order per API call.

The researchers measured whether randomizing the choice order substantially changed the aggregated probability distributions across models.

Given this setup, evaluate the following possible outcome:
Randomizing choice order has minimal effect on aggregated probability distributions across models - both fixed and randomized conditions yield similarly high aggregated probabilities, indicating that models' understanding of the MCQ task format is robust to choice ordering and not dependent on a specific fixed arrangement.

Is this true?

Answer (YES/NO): NO